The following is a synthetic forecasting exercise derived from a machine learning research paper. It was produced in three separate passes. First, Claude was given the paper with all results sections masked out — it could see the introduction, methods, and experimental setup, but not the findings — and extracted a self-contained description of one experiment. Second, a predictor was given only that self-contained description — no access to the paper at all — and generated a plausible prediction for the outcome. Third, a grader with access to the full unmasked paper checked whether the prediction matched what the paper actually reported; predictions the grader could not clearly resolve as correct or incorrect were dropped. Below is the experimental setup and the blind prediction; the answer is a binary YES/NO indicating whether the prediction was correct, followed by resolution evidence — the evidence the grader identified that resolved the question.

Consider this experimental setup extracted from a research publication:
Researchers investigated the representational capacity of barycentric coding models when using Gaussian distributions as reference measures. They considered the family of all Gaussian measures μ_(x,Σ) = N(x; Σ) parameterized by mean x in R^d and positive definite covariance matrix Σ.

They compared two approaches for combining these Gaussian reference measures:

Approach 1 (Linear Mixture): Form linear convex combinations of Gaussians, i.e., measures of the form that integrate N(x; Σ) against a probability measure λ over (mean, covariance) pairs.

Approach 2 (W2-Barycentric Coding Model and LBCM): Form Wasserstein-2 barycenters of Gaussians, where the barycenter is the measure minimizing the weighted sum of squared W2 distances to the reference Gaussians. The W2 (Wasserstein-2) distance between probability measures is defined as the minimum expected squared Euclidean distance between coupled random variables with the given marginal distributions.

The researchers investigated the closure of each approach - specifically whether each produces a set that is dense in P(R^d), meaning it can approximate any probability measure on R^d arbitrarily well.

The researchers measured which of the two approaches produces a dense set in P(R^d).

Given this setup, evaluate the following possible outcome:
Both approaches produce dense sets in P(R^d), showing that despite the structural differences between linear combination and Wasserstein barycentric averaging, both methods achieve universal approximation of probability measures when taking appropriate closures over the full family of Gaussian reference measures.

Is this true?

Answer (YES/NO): NO